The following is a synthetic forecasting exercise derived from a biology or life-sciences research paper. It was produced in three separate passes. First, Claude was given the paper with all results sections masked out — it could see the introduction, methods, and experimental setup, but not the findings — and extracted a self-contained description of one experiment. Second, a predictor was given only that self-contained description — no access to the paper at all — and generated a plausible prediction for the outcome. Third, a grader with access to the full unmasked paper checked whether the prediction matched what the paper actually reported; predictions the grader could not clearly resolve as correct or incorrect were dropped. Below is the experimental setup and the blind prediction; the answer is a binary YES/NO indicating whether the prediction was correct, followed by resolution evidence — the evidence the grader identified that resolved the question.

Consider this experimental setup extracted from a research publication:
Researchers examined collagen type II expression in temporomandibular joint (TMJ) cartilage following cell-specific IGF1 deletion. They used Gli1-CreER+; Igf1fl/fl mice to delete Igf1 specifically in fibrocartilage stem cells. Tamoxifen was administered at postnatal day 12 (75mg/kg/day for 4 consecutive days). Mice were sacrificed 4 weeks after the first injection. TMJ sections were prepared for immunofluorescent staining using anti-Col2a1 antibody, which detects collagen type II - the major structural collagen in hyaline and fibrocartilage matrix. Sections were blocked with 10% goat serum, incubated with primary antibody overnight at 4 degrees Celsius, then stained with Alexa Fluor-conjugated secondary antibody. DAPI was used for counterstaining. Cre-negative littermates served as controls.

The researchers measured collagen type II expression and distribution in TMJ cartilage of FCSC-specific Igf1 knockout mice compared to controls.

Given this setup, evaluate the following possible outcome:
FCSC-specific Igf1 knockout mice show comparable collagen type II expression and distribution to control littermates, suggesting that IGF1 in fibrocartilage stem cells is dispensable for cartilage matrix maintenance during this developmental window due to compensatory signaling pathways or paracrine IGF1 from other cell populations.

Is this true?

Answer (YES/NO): NO